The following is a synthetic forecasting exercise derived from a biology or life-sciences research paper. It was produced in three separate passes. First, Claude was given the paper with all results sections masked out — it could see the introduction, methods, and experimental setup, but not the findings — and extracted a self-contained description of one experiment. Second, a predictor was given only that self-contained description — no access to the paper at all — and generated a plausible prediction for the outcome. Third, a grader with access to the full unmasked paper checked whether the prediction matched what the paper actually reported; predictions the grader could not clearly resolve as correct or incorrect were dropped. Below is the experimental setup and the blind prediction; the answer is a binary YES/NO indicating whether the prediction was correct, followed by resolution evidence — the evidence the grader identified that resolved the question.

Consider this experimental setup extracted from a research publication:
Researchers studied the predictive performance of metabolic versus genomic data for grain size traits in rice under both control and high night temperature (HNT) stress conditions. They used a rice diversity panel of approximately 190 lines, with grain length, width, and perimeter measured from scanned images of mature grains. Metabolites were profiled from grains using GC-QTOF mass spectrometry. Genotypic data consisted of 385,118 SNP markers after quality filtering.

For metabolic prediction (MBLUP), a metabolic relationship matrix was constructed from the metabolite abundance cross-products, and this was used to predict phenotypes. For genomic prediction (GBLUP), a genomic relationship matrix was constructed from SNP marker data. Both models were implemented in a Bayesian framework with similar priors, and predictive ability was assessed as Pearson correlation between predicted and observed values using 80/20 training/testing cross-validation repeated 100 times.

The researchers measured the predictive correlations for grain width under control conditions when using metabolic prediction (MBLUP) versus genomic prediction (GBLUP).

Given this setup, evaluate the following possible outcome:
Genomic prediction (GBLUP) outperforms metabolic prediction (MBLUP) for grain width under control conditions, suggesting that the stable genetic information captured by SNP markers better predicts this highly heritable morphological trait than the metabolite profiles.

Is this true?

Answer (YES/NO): YES